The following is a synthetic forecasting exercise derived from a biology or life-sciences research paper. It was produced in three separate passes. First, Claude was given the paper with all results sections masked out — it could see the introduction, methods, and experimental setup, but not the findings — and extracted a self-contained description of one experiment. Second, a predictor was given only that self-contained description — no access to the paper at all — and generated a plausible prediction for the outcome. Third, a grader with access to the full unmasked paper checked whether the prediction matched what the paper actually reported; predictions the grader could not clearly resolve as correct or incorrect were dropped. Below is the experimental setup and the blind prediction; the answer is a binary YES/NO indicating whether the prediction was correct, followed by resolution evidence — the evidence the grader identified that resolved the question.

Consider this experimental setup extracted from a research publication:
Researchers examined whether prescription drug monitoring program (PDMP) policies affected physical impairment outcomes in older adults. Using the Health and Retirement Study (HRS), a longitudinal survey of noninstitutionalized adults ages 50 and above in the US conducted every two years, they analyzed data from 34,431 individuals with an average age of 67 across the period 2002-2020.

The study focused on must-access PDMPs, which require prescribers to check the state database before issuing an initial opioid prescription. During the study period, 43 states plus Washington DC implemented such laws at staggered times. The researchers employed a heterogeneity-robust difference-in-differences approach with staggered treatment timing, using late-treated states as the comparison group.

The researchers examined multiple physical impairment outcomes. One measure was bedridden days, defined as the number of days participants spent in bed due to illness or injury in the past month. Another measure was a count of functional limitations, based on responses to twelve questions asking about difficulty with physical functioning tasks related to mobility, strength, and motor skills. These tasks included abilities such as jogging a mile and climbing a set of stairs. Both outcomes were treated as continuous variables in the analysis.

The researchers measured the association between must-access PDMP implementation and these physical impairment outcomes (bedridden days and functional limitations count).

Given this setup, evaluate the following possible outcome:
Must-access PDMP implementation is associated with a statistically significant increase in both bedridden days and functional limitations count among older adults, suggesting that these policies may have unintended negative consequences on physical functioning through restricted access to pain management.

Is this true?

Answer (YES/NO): NO